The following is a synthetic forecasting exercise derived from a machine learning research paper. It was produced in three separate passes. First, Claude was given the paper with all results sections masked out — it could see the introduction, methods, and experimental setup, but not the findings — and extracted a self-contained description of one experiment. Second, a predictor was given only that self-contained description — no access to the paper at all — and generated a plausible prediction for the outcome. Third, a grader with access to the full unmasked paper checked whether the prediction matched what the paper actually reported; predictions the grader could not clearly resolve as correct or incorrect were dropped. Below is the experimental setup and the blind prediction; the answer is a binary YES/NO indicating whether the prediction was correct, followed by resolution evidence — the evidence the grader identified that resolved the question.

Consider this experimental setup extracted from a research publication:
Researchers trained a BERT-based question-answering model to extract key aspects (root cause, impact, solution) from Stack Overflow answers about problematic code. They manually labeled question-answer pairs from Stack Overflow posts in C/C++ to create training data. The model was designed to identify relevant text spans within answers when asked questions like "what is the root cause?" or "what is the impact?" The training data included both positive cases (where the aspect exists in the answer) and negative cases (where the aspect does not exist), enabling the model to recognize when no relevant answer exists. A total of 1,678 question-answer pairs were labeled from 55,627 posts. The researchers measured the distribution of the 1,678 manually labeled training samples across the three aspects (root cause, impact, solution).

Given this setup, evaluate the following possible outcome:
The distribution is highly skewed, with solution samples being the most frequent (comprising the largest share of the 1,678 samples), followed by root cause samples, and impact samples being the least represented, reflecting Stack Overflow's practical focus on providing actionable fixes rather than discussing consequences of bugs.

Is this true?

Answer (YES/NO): NO